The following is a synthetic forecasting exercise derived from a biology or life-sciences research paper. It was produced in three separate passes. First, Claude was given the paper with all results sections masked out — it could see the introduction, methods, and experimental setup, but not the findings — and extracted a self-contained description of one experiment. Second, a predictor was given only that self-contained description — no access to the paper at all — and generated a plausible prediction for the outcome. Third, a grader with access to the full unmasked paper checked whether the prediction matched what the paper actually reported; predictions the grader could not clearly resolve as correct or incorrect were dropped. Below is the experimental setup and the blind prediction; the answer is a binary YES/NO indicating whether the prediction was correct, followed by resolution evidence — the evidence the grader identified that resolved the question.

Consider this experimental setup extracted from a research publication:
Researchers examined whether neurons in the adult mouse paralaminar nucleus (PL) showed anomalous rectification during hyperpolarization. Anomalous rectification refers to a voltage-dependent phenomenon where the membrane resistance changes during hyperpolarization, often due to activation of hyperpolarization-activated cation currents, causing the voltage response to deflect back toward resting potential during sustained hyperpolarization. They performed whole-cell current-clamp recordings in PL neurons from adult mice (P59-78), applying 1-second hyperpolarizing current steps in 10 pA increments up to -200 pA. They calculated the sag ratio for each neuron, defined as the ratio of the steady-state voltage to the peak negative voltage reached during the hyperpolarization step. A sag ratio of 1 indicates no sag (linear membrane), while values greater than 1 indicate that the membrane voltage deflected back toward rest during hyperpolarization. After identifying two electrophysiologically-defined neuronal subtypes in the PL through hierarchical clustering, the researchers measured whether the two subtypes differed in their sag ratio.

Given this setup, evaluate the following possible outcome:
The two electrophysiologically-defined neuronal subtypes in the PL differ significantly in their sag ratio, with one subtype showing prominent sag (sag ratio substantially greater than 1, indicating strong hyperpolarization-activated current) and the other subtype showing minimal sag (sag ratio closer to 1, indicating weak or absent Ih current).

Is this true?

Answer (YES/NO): YES